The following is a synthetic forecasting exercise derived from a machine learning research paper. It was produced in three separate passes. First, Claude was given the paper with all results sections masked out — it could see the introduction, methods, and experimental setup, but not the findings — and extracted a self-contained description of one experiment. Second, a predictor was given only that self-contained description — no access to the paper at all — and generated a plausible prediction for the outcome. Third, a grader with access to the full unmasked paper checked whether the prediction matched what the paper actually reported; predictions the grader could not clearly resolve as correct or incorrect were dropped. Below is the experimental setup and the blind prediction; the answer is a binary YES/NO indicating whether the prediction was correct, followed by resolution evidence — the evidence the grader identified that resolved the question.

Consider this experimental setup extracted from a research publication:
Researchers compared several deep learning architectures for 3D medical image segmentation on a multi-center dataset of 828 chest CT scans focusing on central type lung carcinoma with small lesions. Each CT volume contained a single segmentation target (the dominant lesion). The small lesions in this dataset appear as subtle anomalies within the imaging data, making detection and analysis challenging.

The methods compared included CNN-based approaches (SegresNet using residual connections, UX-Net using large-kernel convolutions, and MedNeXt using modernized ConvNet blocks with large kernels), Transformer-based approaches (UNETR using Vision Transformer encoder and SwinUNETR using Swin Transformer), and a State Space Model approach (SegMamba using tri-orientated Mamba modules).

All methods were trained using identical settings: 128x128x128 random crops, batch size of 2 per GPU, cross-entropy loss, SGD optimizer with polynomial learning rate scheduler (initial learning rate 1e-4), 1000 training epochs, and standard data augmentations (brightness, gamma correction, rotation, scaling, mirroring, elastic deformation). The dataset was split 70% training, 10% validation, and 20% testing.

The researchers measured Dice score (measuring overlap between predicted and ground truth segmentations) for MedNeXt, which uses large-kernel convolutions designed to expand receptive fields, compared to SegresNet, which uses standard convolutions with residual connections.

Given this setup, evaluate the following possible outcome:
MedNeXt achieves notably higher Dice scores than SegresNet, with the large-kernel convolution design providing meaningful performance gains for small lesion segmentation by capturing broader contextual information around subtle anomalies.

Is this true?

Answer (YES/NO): NO